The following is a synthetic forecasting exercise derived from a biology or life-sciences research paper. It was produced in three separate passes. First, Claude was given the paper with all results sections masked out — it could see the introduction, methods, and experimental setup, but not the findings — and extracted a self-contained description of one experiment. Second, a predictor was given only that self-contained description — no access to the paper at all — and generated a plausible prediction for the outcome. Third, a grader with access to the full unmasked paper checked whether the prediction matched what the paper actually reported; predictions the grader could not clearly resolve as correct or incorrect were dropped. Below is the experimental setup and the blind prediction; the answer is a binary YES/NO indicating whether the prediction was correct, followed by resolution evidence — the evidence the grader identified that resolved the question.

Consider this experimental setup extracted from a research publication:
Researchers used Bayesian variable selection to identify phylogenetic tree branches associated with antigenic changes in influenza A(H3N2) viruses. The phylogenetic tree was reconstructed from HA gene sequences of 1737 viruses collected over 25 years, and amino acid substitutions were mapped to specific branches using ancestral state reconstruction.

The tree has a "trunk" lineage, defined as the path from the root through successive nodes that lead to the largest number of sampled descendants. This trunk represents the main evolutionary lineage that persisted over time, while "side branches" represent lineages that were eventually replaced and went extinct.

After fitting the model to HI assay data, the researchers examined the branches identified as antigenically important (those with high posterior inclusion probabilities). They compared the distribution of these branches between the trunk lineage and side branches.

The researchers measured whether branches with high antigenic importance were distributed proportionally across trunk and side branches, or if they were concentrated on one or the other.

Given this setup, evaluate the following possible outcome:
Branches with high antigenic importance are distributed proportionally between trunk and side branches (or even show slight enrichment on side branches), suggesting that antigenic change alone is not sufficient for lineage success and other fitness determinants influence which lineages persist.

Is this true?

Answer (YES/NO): NO